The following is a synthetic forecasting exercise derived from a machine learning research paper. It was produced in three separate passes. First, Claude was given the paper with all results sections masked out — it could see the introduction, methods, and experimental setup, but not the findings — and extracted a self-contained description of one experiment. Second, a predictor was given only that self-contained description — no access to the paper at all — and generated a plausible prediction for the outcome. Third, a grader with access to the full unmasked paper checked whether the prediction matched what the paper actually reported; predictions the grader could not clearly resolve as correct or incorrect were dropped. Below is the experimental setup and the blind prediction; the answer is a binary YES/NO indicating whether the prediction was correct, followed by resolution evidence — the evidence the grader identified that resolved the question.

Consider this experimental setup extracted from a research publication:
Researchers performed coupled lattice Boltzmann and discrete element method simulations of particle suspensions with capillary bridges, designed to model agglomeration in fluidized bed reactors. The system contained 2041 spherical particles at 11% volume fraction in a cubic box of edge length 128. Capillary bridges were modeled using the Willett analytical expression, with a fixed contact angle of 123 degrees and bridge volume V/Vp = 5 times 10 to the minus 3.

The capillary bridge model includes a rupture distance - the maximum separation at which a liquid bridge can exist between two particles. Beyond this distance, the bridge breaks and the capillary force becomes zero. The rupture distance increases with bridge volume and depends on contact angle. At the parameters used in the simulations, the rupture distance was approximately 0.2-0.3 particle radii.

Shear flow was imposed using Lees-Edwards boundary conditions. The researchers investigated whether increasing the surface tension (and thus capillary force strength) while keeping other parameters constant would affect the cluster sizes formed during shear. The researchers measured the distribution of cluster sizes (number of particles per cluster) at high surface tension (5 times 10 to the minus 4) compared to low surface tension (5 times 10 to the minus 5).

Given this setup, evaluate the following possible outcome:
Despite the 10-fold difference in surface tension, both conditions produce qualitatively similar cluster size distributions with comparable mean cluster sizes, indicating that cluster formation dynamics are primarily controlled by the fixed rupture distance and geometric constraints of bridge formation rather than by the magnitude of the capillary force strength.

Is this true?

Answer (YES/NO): NO